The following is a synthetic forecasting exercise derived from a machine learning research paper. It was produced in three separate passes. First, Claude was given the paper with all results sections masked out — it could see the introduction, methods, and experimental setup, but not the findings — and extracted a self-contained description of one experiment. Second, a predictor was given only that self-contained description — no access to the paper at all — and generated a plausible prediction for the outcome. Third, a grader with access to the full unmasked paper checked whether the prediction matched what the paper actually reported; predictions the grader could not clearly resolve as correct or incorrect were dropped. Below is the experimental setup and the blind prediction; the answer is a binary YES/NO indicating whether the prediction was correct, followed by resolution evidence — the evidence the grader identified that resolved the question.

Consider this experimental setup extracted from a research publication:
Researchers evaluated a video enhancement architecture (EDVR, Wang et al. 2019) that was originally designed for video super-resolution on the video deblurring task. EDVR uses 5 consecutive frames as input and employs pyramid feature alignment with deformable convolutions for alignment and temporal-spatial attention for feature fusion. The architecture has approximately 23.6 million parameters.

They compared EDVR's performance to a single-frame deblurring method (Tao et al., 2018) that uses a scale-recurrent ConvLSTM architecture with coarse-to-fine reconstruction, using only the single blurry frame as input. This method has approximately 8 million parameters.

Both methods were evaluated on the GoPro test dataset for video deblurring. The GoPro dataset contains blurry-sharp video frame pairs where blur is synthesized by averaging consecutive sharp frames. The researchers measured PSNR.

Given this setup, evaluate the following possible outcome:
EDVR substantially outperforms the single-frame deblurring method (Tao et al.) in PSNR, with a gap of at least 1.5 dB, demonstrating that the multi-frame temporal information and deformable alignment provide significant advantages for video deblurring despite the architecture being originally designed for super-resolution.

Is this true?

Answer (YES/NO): NO